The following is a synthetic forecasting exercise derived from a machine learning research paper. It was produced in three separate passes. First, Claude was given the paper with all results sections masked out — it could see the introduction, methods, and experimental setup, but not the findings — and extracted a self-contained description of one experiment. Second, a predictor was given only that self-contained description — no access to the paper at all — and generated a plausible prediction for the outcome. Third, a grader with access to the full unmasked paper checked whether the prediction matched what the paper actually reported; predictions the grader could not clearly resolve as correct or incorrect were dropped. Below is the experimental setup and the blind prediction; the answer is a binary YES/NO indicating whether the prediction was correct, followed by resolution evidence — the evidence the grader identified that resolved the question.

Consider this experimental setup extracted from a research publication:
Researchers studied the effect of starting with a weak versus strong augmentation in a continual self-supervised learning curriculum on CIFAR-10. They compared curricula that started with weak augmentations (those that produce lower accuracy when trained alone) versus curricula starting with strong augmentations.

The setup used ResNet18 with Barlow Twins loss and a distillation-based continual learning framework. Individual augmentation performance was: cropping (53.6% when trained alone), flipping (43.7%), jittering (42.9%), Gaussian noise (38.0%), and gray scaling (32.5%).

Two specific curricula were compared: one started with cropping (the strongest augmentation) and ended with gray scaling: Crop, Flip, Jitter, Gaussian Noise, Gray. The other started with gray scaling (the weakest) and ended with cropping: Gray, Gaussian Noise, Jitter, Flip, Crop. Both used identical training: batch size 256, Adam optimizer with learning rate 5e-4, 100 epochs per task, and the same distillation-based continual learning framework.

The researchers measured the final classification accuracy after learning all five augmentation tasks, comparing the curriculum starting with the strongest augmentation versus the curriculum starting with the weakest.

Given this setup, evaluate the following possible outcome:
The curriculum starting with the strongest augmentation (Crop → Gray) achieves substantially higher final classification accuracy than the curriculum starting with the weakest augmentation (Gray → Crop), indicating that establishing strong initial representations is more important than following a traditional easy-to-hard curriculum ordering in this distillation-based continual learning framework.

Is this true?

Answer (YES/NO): NO